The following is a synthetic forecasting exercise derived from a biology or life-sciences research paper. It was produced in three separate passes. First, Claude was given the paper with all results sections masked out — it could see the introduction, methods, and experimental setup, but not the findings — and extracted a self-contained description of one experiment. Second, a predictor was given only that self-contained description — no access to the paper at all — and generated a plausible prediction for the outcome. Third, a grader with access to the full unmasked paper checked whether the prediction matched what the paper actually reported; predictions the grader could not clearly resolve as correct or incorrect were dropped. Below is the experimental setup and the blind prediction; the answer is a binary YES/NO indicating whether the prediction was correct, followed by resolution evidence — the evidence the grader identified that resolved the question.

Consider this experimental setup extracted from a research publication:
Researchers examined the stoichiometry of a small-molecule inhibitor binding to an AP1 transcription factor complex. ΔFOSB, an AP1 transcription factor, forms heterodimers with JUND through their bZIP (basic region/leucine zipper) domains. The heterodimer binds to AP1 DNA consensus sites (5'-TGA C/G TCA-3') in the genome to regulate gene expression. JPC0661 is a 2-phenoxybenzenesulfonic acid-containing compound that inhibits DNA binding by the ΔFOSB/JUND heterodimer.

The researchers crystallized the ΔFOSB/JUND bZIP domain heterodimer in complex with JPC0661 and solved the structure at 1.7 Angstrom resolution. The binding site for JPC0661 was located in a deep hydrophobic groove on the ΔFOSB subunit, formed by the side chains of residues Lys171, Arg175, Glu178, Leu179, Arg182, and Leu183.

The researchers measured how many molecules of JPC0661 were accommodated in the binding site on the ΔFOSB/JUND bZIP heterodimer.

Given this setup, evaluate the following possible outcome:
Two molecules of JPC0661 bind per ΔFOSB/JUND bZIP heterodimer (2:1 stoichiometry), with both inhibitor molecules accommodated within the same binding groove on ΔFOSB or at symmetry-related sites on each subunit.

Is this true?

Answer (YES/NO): YES